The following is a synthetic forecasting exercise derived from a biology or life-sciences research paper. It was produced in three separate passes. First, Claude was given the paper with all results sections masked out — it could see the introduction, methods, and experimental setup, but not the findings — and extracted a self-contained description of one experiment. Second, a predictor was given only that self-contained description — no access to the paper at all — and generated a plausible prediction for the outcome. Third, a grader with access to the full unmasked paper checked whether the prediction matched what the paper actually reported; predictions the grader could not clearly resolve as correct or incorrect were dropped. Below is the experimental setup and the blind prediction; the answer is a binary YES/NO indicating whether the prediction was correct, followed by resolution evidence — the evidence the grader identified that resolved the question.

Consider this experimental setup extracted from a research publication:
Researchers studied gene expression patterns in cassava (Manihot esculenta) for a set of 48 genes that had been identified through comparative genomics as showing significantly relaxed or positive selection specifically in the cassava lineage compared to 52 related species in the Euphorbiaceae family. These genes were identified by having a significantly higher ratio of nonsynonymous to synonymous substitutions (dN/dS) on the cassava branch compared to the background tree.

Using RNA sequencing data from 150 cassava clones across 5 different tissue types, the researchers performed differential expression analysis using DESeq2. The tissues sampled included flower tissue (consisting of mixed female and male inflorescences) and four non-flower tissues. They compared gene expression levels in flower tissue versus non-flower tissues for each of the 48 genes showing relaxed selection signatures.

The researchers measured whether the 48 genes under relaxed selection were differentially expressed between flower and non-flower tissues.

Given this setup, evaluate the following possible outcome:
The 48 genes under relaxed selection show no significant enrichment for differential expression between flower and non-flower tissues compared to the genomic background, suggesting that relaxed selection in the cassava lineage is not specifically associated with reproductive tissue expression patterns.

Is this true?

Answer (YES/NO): NO